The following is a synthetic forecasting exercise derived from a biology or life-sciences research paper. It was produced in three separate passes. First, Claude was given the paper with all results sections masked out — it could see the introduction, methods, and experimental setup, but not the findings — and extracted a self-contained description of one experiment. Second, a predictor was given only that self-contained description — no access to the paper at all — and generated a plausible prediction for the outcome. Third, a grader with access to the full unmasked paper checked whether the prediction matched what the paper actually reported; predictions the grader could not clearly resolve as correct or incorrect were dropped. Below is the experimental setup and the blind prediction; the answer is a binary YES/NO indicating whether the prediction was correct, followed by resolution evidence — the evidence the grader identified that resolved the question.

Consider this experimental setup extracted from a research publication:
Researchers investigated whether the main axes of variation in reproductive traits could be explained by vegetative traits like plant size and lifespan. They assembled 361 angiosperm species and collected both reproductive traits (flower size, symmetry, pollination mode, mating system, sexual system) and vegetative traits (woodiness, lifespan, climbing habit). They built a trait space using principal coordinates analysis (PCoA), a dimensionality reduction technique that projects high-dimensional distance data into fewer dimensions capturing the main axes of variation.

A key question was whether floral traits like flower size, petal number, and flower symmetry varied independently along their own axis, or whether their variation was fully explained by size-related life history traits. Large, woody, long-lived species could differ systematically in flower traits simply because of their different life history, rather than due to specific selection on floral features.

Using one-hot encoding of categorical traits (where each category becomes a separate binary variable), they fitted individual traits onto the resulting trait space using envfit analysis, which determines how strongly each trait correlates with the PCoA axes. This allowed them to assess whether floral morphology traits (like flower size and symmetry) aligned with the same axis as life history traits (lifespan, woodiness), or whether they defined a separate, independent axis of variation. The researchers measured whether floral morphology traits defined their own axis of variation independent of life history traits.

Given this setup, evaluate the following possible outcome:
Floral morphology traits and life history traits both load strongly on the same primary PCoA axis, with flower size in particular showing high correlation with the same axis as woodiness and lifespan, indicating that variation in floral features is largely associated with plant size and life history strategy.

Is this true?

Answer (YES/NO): NO